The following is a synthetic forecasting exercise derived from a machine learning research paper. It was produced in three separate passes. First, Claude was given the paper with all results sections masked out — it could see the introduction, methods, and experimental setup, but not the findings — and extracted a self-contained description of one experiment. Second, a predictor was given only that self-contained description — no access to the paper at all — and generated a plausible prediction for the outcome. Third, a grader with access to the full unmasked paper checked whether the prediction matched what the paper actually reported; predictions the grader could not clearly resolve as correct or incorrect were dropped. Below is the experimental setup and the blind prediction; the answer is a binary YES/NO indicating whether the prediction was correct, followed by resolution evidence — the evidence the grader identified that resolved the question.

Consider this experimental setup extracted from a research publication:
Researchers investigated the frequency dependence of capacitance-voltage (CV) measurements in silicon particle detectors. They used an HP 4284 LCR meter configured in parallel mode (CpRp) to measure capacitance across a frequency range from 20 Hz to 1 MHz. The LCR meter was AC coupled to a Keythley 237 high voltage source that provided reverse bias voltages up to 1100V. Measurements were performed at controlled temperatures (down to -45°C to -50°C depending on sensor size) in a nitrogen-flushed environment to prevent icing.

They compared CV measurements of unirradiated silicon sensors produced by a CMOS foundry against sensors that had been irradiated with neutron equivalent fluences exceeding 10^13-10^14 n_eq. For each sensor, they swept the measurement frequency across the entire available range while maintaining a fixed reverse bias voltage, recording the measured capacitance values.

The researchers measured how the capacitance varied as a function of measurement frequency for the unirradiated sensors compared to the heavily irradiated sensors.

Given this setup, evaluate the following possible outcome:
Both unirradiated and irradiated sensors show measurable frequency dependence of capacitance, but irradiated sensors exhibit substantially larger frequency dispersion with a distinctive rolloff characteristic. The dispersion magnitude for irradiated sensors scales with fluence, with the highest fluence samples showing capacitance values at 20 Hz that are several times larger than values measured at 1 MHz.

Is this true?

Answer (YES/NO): NO